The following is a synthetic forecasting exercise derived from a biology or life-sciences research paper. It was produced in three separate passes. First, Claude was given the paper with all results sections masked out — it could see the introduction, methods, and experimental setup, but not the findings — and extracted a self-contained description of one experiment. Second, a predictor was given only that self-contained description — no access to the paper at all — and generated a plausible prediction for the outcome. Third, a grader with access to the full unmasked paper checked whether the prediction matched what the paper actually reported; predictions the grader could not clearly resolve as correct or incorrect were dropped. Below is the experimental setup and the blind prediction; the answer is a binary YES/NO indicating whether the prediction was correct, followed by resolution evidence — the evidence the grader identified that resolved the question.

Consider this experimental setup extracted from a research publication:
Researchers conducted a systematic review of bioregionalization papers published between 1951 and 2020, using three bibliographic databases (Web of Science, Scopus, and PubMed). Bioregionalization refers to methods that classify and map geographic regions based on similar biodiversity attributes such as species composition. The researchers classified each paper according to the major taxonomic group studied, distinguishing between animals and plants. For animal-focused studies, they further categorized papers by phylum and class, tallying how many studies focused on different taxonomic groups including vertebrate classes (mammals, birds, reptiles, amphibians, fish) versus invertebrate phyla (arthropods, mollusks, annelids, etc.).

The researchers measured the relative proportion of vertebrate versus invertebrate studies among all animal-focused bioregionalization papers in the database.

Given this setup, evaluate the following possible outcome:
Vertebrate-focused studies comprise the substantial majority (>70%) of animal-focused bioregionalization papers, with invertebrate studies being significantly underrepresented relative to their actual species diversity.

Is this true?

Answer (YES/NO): NO